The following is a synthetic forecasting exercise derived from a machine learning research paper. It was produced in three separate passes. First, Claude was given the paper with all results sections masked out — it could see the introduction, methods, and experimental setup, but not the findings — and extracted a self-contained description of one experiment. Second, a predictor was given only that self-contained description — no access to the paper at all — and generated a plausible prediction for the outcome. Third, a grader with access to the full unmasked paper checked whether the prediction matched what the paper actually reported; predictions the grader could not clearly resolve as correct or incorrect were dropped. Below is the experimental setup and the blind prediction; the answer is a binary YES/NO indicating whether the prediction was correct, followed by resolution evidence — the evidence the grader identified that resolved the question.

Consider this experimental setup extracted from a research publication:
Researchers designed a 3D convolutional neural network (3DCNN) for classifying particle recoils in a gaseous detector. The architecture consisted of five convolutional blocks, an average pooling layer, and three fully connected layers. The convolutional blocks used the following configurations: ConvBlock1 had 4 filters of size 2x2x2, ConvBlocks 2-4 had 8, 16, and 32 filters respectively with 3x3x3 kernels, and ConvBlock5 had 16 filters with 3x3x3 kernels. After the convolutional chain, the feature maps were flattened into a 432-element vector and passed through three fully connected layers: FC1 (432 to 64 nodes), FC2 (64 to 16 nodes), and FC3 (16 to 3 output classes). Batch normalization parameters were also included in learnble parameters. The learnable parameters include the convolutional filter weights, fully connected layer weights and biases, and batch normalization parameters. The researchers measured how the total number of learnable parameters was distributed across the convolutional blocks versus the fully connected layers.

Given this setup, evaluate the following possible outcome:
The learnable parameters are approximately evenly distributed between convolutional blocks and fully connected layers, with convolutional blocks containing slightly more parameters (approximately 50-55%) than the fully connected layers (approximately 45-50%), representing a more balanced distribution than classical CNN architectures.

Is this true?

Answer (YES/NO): YES